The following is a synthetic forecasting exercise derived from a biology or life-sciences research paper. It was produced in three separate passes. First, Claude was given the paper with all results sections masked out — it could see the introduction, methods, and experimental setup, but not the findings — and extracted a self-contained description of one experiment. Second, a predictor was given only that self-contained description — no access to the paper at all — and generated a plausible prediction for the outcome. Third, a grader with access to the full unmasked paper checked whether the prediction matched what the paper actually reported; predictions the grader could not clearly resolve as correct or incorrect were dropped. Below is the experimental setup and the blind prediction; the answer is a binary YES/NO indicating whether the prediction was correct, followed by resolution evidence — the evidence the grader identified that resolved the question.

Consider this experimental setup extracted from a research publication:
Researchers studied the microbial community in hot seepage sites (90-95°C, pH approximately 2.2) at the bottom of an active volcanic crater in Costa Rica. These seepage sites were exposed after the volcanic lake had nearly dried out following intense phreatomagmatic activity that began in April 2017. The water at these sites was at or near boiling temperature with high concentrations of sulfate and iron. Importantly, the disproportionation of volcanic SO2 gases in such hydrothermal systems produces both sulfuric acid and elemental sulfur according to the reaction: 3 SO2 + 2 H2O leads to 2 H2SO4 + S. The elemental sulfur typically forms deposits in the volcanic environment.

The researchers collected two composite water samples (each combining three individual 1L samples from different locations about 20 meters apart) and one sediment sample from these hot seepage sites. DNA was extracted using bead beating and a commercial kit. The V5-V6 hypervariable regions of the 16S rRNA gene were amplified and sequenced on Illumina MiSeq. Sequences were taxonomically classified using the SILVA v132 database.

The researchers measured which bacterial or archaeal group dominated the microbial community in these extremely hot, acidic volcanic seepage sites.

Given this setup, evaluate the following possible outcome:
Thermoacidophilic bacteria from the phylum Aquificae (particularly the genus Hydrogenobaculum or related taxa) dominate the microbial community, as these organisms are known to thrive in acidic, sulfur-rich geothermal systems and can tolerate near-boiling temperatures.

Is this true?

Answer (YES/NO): NO